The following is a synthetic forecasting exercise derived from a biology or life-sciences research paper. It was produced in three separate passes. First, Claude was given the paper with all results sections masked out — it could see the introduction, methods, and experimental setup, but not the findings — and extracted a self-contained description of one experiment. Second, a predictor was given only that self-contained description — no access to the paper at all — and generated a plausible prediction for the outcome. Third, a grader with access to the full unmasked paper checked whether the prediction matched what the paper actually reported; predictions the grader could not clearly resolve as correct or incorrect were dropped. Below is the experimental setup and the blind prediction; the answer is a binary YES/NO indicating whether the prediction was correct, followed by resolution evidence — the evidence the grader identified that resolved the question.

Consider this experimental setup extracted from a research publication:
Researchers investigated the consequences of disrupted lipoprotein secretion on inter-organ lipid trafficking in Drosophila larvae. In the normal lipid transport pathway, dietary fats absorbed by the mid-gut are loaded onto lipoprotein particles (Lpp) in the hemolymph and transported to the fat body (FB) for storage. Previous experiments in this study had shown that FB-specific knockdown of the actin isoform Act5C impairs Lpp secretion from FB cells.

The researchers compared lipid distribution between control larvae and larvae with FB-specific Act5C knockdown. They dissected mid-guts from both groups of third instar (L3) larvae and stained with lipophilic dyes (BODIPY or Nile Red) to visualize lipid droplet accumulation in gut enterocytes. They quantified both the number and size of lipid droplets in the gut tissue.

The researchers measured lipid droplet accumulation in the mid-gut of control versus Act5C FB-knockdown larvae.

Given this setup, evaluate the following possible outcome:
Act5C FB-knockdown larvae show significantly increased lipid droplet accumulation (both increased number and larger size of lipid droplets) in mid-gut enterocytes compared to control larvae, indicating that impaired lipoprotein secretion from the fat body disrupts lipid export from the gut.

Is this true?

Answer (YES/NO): YES